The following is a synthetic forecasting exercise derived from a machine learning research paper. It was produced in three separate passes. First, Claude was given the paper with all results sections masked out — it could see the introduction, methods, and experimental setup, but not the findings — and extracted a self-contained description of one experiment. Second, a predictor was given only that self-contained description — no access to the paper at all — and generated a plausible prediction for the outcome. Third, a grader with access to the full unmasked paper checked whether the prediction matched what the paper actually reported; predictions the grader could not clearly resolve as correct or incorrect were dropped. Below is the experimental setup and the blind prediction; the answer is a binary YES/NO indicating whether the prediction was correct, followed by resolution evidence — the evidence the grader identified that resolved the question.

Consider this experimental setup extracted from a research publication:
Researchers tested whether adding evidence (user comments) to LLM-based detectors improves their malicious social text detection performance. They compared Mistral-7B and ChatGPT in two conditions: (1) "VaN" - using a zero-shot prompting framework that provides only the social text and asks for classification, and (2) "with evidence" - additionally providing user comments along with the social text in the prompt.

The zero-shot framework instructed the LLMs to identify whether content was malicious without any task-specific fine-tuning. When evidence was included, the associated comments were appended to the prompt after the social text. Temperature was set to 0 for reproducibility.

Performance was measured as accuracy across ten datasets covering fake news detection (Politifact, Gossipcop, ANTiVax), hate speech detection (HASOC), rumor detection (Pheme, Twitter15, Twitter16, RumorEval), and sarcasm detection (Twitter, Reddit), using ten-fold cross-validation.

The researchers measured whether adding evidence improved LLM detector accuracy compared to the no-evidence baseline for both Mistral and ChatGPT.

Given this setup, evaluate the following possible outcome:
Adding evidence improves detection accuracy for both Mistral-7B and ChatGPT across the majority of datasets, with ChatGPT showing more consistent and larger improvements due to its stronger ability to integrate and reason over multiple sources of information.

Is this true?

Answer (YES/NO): NO